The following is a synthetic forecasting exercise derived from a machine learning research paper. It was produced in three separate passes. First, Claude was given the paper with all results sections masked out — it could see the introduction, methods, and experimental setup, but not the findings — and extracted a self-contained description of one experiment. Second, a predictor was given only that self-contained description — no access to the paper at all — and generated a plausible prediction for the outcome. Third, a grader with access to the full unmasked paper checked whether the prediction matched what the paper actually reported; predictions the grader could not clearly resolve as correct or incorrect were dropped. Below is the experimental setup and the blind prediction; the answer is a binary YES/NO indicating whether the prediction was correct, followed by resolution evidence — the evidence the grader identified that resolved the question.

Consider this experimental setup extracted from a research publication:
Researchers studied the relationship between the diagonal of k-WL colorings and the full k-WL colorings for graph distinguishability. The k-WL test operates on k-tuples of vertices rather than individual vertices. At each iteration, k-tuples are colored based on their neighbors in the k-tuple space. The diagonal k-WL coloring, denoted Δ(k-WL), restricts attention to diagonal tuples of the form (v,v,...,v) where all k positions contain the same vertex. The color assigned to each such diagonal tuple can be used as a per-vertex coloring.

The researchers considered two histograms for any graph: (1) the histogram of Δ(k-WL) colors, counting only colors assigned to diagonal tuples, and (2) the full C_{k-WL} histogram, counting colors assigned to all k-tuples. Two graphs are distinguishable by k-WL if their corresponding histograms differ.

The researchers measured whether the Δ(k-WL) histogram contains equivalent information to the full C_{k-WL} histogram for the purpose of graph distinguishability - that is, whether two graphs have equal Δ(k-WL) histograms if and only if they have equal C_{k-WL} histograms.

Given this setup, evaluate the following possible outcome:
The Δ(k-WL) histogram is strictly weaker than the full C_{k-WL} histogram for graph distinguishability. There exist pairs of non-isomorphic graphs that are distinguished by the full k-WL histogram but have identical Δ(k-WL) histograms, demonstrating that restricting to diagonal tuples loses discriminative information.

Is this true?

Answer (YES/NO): NO